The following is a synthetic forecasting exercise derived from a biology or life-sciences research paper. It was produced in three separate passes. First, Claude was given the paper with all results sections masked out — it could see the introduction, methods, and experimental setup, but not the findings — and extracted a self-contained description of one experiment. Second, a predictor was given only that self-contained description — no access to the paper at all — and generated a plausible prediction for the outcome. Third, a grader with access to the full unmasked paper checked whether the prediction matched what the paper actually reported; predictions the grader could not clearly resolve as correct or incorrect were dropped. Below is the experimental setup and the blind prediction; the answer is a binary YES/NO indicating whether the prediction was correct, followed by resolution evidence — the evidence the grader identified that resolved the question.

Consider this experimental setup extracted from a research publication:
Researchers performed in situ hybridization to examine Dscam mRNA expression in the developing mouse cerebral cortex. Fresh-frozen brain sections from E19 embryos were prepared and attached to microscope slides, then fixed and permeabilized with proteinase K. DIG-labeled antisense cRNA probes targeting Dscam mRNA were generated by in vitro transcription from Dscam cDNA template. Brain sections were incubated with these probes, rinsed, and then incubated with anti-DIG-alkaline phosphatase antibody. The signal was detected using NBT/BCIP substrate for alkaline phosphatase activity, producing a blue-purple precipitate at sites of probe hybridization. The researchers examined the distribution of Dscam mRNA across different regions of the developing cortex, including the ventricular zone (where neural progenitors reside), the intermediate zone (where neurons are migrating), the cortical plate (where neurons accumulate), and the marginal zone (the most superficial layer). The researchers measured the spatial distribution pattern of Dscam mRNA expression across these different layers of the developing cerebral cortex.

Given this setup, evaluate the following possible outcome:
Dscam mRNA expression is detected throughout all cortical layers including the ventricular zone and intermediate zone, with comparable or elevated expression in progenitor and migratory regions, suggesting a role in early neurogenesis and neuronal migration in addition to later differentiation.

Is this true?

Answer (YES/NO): NO